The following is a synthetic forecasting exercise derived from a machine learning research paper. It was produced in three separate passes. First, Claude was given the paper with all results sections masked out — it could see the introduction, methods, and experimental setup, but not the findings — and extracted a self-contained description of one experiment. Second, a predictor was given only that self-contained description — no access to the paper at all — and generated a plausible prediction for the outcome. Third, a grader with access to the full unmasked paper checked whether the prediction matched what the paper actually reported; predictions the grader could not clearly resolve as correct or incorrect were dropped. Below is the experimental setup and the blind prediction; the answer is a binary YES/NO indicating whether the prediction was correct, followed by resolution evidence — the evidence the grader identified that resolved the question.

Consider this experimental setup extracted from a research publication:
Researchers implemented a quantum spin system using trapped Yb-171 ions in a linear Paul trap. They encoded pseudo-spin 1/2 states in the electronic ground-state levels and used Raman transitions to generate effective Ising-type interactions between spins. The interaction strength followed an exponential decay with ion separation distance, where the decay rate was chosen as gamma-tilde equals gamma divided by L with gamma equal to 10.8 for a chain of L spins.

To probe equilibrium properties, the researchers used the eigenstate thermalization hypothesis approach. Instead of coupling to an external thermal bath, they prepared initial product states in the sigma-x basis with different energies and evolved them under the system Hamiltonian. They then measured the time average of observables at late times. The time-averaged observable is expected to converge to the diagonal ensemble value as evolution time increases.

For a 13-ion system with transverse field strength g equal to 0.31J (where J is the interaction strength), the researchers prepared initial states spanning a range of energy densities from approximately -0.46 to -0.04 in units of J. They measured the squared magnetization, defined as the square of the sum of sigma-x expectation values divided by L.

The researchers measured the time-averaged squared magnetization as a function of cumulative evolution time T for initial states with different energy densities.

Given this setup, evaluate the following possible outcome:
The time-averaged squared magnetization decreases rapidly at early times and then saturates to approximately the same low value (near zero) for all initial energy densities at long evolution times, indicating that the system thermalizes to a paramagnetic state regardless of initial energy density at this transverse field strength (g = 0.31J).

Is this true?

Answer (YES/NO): NO